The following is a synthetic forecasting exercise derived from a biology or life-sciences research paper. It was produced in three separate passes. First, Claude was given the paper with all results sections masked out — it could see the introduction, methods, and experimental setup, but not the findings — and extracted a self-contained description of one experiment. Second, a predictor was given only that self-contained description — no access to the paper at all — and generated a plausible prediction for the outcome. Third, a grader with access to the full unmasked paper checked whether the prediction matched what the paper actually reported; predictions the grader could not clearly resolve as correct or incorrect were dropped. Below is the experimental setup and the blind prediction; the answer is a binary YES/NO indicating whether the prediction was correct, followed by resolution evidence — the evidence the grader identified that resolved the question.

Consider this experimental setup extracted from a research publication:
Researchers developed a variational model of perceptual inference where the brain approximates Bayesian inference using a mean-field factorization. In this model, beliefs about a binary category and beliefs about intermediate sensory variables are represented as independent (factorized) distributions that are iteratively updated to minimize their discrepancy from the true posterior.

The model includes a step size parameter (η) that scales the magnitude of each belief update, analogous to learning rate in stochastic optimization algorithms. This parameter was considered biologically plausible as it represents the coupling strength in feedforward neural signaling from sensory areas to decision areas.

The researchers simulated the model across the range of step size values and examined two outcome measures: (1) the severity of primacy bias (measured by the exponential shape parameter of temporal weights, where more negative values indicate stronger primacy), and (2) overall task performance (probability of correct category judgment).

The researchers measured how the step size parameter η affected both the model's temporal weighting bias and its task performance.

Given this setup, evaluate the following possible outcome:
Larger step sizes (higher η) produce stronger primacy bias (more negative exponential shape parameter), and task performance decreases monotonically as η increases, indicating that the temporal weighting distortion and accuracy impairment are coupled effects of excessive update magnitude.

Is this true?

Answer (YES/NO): YES